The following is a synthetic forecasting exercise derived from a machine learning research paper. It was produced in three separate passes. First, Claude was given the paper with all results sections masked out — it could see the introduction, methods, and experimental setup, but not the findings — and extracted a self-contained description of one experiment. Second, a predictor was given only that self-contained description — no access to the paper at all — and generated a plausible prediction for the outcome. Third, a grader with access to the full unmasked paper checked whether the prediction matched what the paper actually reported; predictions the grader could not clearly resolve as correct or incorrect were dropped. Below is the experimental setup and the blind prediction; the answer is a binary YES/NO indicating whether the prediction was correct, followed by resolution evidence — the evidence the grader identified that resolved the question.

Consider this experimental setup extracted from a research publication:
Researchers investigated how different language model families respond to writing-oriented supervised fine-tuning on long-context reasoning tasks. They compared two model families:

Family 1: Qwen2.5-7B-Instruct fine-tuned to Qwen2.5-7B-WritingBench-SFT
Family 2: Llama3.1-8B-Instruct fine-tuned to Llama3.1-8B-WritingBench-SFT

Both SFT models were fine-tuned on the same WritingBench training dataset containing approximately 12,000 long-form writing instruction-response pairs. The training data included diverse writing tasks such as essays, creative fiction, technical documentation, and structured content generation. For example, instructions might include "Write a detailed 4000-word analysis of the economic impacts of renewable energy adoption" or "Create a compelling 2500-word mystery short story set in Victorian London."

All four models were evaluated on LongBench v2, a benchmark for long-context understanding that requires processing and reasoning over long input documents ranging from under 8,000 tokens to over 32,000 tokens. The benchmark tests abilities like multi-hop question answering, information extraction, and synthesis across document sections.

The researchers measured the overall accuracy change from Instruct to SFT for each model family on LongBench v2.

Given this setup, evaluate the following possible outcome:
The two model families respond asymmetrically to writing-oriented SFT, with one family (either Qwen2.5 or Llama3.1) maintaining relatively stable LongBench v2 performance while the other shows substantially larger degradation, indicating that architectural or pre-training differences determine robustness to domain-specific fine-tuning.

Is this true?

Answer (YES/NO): NO